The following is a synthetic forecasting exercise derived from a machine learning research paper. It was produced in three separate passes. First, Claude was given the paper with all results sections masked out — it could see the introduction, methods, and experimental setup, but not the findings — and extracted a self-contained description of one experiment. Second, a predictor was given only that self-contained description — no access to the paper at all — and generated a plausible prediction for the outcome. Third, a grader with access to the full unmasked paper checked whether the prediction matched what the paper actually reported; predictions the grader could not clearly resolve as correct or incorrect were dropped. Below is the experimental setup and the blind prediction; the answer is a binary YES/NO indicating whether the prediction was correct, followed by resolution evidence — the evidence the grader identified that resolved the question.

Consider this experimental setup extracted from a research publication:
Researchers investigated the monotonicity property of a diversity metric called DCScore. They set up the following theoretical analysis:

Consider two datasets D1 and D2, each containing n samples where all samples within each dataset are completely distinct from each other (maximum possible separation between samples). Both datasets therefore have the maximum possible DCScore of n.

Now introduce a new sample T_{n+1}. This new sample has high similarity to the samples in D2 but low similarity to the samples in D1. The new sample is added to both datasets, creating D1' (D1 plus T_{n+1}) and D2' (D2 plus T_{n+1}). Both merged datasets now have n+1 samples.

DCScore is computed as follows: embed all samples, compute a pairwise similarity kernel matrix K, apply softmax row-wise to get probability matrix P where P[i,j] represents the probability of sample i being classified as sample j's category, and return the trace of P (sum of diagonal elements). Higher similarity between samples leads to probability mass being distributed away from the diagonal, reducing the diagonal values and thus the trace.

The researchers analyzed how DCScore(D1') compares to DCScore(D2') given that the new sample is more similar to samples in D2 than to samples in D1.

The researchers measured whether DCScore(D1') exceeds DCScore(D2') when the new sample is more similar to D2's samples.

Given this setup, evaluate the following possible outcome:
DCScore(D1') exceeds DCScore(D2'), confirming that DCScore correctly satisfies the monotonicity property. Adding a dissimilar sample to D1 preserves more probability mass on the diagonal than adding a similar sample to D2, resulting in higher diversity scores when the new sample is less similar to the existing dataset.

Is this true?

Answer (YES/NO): YES